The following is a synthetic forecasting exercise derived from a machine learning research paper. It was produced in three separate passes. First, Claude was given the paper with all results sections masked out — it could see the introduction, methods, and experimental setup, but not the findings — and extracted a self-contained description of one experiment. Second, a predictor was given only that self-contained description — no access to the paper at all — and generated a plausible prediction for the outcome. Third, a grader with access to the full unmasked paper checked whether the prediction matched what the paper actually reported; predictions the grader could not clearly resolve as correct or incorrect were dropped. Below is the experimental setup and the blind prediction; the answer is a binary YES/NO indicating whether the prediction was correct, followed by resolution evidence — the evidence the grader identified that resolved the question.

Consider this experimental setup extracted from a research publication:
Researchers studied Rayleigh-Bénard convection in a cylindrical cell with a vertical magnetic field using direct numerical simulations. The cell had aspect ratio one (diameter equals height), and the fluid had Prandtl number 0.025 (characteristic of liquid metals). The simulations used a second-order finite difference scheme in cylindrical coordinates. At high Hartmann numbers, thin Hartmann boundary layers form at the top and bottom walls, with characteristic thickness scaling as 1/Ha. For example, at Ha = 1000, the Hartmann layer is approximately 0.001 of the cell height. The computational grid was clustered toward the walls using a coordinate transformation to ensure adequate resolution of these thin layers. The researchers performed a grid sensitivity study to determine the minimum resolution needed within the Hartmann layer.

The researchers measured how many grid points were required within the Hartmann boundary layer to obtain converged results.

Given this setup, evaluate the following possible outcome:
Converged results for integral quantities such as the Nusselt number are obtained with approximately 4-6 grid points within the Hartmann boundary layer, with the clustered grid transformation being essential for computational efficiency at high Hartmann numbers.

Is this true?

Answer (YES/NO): NO